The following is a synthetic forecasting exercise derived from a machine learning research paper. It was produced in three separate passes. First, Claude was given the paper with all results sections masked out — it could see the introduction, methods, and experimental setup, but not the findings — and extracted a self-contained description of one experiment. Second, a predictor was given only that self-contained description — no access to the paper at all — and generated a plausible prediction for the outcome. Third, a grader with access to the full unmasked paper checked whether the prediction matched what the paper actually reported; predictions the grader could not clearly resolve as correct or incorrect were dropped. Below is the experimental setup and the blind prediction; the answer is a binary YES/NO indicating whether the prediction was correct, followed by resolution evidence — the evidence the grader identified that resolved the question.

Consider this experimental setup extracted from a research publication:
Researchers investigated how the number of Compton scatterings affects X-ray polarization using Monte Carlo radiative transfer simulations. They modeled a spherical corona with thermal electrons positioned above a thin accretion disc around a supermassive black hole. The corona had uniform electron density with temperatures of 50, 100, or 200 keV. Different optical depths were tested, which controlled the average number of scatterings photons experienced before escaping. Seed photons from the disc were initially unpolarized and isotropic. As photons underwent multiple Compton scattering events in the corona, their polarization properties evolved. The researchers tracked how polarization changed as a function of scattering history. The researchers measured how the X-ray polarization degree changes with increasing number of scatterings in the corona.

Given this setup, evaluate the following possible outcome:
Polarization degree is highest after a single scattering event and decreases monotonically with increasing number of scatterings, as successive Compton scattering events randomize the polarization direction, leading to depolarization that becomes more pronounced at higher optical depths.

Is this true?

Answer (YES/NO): NO